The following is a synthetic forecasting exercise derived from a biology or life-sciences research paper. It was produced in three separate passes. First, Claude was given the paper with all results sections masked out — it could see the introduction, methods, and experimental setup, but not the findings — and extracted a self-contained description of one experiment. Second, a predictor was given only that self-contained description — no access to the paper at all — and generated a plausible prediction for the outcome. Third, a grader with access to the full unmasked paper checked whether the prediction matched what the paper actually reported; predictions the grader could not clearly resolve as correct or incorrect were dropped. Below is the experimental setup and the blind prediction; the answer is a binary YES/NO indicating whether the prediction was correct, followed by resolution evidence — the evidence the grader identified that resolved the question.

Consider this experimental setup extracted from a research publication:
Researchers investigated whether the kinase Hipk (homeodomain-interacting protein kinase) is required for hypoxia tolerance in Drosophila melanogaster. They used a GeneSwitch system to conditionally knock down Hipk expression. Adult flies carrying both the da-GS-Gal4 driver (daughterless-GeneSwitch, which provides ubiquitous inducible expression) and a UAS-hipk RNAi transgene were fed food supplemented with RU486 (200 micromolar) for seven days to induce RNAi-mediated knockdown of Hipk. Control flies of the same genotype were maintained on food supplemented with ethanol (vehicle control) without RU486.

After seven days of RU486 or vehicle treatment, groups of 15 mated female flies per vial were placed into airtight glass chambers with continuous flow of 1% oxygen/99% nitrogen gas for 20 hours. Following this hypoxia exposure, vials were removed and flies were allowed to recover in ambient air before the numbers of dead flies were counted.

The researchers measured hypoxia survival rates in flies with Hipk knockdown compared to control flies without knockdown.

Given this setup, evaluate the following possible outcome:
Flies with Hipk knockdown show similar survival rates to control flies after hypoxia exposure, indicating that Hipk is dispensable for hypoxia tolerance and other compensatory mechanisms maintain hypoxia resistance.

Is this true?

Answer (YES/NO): NO